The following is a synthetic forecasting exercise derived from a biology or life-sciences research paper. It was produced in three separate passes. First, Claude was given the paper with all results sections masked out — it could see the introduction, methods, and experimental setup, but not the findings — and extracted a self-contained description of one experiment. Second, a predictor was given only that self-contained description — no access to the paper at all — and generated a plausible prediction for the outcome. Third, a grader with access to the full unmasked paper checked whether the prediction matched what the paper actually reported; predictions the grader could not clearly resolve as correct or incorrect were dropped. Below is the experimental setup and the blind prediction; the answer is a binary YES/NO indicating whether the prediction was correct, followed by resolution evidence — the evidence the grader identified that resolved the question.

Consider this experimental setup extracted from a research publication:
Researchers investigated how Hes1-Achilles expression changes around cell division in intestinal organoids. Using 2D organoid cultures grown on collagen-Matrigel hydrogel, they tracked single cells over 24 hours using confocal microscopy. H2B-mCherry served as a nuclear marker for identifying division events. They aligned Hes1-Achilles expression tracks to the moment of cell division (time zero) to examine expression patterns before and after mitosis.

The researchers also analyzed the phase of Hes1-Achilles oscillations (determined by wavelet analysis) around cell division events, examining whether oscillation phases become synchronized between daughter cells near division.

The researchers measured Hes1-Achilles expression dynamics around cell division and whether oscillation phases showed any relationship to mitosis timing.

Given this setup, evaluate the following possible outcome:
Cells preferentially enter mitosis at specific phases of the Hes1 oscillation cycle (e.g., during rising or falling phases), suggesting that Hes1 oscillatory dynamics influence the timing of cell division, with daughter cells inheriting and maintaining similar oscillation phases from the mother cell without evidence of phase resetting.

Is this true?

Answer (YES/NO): NO